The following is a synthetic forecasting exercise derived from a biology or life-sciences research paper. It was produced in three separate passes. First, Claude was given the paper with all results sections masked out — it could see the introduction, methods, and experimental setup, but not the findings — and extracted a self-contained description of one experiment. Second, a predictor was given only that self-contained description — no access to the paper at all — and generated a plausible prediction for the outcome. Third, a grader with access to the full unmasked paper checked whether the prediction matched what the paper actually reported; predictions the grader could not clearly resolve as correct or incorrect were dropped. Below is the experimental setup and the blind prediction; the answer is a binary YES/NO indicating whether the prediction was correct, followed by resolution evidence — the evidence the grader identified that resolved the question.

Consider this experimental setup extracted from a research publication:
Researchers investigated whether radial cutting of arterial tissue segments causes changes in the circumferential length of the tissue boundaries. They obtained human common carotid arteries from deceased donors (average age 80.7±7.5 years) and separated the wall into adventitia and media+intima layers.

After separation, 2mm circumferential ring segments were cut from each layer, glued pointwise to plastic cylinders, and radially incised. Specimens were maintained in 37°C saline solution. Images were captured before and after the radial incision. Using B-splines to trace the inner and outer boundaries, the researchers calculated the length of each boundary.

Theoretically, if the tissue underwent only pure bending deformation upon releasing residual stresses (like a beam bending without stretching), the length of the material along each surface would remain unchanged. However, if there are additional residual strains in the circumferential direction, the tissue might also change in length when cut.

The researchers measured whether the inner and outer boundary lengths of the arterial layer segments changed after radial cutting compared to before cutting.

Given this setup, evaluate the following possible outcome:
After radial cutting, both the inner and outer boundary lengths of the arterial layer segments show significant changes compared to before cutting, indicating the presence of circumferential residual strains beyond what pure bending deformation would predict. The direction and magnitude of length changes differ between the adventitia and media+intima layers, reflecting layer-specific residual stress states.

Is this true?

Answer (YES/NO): NO